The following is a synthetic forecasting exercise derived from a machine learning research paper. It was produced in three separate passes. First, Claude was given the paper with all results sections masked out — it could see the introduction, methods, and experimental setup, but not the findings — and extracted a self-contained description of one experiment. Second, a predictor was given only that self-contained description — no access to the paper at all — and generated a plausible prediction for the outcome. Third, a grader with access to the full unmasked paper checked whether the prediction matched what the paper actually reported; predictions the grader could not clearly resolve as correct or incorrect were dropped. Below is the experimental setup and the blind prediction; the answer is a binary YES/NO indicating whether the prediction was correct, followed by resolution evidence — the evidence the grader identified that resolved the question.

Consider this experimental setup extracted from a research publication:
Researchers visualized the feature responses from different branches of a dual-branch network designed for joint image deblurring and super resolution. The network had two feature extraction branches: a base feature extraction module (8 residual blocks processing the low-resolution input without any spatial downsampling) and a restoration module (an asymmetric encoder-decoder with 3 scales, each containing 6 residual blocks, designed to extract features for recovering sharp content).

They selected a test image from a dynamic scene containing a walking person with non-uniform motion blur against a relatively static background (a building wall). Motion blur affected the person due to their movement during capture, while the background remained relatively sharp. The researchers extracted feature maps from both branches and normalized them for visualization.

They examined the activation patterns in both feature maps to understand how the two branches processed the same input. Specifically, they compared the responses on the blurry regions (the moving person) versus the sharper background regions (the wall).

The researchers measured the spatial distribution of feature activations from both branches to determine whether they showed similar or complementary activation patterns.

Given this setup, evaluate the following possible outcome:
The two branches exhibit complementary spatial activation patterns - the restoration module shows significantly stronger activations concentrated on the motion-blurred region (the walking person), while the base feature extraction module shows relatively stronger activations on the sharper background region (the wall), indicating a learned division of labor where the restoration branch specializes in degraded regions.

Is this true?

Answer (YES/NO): YES